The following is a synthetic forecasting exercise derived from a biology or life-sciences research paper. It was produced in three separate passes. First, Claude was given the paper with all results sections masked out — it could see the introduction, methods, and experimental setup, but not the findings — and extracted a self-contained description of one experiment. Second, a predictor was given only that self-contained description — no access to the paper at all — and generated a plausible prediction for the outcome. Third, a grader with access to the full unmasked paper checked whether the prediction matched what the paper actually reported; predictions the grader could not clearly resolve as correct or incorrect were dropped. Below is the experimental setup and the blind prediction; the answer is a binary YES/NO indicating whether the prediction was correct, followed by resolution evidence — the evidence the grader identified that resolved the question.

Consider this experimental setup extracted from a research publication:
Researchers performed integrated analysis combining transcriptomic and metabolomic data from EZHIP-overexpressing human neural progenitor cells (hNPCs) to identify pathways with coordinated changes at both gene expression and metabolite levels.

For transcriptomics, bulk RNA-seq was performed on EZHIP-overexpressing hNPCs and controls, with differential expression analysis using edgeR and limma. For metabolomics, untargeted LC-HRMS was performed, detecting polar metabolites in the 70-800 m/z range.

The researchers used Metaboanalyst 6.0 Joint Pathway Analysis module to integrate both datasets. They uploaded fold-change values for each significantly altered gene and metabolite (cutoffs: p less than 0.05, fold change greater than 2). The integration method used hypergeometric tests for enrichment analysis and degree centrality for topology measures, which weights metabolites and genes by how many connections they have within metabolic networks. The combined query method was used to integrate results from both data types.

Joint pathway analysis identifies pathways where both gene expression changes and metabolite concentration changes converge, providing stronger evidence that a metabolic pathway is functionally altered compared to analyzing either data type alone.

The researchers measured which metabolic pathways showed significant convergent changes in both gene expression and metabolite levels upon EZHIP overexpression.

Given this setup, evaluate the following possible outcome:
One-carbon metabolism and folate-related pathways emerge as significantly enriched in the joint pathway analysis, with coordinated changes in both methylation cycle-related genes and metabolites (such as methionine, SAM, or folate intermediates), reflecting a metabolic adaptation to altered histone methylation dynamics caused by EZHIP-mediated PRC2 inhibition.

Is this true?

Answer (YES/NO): YES